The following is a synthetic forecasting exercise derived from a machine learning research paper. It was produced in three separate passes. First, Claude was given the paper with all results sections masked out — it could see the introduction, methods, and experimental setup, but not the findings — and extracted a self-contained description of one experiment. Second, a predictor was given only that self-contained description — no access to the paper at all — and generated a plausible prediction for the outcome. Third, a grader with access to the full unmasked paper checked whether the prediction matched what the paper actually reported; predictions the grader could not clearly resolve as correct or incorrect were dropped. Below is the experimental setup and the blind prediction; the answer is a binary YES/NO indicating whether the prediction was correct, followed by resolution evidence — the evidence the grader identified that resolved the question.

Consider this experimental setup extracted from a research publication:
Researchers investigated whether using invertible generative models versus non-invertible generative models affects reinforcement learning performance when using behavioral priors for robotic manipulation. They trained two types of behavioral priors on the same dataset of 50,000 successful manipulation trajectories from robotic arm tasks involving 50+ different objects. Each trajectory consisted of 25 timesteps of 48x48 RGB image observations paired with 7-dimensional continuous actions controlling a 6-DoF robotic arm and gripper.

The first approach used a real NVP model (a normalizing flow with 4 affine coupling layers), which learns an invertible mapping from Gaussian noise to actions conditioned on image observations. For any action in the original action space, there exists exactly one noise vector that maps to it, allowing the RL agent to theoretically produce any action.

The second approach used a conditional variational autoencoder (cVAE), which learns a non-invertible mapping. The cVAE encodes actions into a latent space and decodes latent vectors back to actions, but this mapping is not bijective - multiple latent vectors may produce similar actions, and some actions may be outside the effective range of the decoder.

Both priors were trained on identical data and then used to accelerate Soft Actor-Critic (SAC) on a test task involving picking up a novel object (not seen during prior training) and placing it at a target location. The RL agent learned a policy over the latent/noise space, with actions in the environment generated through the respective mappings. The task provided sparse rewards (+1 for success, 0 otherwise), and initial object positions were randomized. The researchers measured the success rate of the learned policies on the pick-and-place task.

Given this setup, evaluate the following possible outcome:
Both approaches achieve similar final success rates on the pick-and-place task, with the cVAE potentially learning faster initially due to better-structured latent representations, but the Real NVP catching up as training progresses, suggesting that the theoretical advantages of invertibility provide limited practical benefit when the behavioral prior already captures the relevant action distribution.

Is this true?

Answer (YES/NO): NO